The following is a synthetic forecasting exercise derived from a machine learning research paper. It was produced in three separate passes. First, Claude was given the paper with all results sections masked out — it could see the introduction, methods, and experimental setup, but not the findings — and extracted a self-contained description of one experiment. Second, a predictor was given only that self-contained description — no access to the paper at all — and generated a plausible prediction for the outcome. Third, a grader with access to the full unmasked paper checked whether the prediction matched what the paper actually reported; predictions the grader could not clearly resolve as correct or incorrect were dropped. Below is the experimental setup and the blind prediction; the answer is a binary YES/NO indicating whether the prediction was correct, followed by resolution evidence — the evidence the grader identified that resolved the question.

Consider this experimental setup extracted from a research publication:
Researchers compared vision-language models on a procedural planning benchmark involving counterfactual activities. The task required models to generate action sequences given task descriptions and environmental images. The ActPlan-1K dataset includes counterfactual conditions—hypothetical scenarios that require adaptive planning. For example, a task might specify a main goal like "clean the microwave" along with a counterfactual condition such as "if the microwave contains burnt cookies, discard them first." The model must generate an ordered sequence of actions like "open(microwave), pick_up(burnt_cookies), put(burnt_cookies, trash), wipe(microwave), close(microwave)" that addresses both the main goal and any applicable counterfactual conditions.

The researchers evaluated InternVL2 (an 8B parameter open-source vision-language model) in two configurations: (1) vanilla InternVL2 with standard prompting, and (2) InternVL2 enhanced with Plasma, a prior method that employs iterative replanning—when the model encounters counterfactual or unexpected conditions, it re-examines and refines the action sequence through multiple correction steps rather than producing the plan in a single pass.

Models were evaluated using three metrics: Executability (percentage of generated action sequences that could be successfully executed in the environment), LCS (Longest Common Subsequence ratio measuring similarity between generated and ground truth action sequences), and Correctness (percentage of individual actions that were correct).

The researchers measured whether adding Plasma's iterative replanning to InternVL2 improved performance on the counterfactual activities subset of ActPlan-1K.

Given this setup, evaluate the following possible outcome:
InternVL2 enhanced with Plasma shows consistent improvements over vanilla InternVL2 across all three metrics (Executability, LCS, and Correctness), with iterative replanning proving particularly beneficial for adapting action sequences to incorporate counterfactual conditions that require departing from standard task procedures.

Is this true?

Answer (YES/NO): YES